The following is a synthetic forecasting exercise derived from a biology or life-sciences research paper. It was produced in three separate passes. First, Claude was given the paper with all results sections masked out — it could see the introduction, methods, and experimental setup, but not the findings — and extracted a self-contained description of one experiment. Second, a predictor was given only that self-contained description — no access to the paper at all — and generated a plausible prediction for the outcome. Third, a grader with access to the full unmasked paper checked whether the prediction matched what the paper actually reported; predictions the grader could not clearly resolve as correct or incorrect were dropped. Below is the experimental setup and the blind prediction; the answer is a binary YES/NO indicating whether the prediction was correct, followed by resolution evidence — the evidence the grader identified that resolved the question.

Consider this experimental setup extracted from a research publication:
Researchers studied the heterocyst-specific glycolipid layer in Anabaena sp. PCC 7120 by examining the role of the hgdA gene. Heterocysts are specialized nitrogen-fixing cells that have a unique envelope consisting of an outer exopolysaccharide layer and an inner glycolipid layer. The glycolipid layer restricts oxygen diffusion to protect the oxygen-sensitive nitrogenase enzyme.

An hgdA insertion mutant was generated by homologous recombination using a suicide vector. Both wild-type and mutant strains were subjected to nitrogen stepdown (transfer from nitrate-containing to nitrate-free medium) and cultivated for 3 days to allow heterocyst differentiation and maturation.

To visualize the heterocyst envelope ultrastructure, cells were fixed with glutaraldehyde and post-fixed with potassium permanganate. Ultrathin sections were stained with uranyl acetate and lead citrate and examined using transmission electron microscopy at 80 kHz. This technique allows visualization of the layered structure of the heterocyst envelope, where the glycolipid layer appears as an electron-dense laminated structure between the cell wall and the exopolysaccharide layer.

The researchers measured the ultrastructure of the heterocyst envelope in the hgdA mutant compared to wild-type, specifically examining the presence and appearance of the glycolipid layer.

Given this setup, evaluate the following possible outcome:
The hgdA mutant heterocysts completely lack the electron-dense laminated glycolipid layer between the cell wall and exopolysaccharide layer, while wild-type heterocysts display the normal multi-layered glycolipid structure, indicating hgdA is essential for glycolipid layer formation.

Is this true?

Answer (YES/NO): NO